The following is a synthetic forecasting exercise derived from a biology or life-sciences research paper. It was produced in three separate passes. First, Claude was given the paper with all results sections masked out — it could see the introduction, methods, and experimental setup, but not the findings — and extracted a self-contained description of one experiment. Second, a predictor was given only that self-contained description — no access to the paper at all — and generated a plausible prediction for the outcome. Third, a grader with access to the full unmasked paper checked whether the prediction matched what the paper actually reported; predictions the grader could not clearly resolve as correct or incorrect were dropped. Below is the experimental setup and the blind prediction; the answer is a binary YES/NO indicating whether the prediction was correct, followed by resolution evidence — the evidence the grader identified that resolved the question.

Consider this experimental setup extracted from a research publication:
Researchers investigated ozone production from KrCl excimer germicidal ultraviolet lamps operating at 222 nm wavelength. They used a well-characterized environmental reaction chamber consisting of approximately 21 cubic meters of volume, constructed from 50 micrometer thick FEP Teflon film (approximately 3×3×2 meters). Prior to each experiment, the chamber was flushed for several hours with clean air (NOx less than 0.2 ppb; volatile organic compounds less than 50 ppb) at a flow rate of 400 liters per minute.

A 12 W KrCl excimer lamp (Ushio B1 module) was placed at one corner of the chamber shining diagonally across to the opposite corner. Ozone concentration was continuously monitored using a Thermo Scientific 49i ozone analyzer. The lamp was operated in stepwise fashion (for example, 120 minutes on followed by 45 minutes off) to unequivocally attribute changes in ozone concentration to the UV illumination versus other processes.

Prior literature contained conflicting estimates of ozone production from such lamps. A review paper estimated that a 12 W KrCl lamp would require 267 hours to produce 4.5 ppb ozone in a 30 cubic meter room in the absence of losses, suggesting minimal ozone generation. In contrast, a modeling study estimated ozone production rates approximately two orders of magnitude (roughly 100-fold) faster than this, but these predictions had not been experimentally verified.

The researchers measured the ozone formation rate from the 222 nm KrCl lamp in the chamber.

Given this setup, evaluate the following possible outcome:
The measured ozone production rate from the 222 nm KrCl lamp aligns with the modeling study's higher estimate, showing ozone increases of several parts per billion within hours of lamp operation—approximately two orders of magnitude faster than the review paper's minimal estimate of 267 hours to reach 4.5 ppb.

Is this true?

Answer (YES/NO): YES